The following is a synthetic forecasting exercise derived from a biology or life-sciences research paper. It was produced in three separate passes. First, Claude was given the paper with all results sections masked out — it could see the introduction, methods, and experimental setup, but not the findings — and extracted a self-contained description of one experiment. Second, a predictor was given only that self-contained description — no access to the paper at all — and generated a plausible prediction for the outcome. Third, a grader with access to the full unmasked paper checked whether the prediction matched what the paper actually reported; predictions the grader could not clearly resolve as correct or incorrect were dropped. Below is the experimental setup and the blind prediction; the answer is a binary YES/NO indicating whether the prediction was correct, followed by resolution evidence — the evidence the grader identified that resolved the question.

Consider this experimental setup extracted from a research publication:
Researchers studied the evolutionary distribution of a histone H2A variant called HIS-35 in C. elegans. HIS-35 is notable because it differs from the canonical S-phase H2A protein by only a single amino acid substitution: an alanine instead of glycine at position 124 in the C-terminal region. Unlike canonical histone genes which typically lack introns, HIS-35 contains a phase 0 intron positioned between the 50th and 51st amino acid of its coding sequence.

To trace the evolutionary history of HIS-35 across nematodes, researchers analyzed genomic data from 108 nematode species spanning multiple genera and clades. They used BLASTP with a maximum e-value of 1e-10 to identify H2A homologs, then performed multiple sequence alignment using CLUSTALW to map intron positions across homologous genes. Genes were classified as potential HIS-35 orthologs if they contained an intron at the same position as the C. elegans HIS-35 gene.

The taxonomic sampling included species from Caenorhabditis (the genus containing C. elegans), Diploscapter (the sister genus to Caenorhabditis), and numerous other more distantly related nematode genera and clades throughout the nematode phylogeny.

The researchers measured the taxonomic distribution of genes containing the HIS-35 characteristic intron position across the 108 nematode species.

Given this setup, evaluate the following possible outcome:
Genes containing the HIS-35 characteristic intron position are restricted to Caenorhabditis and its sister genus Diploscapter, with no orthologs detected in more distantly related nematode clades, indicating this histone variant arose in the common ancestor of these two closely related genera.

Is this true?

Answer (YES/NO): YES